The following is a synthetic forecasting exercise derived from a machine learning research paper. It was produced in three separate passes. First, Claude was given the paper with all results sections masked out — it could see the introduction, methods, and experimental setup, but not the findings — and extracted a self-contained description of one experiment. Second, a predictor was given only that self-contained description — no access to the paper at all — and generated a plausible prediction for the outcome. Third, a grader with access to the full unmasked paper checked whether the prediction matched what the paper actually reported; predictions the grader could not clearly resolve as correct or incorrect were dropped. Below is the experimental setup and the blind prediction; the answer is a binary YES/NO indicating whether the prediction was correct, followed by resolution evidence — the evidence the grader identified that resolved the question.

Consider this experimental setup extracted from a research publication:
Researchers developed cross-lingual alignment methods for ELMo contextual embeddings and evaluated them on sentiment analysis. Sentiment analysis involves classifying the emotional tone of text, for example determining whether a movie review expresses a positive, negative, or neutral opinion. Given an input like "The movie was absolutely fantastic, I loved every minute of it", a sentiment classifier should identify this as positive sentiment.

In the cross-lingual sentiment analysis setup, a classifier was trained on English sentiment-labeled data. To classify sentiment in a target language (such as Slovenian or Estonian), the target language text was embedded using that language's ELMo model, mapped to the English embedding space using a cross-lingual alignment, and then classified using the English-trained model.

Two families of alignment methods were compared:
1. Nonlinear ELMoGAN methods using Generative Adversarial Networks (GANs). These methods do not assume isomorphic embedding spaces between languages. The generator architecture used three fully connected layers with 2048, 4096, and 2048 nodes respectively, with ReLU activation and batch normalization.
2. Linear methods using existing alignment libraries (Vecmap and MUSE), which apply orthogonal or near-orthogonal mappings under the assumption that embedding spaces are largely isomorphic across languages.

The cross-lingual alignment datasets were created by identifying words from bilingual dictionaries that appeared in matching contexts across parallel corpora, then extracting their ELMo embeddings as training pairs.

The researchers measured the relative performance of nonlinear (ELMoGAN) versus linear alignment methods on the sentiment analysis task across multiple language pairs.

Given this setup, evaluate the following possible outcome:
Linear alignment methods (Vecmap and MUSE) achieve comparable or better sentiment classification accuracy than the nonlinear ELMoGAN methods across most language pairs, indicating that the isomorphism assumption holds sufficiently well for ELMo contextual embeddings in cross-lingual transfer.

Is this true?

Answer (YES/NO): YES